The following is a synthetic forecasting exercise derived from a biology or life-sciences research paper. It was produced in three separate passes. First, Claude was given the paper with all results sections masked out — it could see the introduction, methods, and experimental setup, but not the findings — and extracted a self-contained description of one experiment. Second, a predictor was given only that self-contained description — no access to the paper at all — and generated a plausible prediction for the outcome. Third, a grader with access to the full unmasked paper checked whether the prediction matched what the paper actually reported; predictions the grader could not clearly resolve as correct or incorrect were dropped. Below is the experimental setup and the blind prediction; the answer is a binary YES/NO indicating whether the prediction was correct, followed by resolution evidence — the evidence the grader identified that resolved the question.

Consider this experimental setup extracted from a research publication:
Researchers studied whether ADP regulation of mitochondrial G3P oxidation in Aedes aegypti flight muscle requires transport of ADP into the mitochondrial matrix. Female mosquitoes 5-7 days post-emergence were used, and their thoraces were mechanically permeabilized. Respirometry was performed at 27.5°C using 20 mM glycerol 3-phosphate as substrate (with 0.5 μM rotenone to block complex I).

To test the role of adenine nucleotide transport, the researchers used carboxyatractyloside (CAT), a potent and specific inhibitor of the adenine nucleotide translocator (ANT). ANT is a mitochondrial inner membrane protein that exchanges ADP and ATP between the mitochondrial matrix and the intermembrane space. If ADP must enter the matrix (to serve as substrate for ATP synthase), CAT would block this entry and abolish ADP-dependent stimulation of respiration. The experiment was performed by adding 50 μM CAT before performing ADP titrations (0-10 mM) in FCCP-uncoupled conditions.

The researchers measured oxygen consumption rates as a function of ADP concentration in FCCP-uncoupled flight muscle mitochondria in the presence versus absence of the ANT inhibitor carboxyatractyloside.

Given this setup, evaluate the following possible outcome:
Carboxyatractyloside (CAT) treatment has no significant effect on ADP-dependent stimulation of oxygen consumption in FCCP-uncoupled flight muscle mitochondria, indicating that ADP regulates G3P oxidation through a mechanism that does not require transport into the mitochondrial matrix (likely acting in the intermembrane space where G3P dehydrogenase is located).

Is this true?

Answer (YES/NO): NO